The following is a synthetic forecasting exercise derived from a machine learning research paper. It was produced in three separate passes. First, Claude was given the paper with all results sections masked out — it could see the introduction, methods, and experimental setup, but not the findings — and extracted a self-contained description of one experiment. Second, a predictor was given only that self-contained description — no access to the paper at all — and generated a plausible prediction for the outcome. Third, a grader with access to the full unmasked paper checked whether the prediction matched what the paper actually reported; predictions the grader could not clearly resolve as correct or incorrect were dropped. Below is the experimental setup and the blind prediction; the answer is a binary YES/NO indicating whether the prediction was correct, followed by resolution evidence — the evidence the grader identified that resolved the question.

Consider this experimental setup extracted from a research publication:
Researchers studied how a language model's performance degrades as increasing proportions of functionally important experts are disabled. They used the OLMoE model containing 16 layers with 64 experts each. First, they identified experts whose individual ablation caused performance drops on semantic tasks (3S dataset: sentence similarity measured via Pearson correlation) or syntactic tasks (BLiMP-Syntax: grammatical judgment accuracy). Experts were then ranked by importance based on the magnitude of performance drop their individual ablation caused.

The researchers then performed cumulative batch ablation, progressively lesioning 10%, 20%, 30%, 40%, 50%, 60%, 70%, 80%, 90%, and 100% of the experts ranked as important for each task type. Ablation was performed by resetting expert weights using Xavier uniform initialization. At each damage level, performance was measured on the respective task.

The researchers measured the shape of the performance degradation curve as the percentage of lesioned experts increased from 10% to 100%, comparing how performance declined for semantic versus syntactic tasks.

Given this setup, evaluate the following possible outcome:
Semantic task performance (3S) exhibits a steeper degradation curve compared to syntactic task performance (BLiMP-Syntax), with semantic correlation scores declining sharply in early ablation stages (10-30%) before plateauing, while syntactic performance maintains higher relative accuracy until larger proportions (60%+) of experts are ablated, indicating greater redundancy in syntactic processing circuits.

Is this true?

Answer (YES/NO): NO